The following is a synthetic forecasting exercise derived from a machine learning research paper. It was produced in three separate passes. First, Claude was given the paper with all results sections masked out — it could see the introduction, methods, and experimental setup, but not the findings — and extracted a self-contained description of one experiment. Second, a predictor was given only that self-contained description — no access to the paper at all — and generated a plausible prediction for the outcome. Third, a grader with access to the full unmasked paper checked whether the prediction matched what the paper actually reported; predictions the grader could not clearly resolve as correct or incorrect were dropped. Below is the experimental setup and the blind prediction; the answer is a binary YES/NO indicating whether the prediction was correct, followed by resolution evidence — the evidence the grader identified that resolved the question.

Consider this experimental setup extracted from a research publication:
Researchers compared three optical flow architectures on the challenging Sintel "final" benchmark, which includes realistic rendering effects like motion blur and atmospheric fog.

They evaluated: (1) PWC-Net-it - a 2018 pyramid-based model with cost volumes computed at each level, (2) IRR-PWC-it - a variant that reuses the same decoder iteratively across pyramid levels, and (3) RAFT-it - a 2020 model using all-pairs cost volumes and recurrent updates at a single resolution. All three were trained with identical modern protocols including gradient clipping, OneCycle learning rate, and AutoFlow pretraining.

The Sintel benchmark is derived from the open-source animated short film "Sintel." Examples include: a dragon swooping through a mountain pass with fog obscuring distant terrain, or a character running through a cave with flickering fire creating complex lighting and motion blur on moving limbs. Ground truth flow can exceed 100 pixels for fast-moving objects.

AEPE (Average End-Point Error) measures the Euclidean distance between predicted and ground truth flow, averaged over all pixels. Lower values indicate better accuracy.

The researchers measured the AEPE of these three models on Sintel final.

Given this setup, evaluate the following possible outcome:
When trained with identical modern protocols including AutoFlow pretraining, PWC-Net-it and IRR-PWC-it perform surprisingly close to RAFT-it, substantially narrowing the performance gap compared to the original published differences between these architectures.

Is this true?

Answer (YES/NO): YES